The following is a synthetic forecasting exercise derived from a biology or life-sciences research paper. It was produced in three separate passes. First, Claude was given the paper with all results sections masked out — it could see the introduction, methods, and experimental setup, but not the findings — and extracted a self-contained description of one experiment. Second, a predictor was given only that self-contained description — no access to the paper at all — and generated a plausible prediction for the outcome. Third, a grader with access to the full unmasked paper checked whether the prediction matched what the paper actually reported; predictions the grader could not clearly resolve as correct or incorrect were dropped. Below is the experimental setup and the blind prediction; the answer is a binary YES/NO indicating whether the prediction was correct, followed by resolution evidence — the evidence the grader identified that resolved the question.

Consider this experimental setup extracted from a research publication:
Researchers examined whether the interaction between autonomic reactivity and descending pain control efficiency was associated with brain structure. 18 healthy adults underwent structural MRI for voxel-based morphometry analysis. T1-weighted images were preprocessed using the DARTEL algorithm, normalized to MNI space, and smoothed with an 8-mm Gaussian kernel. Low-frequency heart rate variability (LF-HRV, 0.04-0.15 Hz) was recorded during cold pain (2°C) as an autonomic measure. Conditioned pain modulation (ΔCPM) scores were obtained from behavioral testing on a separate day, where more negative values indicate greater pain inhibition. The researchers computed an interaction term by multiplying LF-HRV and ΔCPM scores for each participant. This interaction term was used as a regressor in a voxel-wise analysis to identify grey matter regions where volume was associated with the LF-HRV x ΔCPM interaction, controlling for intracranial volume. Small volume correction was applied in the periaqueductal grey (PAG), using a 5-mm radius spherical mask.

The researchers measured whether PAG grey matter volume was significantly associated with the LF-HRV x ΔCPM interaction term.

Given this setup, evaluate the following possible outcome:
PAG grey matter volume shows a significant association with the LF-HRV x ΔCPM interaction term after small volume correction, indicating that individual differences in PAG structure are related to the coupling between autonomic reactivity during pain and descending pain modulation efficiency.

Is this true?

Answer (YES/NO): NO